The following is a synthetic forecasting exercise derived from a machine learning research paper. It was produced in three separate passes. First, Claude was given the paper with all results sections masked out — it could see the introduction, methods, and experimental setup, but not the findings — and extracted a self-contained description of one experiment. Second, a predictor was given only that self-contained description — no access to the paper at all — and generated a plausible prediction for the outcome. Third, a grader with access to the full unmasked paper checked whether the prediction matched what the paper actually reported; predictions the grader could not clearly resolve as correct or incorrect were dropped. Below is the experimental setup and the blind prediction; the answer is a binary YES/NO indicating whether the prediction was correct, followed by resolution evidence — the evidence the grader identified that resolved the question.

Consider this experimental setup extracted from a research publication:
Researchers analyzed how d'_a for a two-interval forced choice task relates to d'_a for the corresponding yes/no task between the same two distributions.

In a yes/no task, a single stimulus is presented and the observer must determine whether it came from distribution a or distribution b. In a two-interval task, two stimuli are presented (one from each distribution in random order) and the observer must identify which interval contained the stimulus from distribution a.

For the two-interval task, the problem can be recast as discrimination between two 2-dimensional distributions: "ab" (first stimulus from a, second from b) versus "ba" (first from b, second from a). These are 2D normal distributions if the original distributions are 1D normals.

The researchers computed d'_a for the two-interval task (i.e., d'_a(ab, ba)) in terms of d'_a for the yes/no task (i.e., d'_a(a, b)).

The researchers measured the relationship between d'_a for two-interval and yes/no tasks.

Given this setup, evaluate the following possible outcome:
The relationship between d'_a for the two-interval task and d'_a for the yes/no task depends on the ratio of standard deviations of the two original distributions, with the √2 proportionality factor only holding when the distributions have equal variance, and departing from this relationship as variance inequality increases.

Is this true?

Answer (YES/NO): NO